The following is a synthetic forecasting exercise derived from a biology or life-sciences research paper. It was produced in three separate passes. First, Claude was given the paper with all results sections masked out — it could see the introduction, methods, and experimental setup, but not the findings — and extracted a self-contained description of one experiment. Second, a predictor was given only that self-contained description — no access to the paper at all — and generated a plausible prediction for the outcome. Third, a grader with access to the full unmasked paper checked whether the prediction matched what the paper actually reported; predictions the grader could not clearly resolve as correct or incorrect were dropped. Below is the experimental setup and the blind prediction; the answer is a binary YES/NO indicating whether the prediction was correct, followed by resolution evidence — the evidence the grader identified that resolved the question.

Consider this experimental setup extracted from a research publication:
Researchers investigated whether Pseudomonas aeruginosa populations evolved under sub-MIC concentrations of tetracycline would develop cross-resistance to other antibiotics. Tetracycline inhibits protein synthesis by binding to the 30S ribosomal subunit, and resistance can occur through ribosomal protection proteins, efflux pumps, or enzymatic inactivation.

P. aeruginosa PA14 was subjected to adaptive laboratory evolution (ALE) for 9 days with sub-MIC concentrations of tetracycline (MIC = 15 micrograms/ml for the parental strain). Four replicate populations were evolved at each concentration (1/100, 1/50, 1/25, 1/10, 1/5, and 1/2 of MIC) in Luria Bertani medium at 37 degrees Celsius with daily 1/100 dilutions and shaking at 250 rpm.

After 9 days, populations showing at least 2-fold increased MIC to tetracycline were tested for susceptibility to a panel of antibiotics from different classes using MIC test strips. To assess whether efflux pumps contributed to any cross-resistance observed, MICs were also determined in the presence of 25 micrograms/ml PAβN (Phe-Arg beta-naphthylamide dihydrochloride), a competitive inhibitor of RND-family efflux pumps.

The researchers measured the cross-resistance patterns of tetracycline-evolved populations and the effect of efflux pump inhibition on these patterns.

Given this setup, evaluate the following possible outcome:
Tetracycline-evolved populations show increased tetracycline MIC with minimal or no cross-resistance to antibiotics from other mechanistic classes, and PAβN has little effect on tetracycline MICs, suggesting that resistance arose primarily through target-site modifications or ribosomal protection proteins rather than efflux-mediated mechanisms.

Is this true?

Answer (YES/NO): NO